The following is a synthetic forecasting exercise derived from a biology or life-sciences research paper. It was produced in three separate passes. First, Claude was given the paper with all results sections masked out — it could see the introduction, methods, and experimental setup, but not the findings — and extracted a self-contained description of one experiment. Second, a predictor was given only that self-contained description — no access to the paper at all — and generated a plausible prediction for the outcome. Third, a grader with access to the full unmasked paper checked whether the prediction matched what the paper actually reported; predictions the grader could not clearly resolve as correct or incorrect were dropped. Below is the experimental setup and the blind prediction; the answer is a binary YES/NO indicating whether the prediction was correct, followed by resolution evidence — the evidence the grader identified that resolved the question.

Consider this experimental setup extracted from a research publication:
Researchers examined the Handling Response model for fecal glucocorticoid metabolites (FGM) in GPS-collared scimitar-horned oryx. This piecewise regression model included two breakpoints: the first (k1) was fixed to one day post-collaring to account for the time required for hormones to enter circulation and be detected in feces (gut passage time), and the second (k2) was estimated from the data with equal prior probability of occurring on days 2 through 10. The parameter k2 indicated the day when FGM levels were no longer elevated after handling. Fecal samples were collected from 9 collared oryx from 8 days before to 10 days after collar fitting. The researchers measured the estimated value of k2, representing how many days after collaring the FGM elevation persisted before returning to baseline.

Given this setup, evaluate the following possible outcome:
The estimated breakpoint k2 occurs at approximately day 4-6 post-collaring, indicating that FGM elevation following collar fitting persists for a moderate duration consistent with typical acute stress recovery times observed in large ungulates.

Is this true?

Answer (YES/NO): YES